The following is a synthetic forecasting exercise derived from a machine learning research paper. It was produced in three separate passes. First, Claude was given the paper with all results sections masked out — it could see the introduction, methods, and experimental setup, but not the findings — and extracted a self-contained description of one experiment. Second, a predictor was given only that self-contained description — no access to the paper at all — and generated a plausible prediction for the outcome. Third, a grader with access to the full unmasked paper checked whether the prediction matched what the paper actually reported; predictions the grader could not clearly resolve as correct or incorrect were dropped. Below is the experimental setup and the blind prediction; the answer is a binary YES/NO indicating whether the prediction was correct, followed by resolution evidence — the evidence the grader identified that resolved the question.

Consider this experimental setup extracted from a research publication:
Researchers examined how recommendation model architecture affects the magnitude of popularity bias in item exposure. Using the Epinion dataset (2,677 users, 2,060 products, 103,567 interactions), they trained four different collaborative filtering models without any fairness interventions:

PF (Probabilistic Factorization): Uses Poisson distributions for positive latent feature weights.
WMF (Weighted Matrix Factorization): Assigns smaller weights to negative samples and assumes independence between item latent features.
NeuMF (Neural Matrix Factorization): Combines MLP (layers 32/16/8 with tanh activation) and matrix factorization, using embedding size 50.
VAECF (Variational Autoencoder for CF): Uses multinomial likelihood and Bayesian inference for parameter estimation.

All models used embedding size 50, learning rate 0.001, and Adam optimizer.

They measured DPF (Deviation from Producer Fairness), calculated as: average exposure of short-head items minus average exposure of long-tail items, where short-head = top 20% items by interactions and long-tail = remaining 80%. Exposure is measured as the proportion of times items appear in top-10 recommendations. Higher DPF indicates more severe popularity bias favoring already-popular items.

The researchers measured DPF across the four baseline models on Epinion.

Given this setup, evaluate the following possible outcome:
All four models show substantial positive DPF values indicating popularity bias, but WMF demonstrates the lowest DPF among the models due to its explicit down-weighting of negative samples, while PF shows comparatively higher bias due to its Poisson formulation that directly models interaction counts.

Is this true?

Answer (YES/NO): NO